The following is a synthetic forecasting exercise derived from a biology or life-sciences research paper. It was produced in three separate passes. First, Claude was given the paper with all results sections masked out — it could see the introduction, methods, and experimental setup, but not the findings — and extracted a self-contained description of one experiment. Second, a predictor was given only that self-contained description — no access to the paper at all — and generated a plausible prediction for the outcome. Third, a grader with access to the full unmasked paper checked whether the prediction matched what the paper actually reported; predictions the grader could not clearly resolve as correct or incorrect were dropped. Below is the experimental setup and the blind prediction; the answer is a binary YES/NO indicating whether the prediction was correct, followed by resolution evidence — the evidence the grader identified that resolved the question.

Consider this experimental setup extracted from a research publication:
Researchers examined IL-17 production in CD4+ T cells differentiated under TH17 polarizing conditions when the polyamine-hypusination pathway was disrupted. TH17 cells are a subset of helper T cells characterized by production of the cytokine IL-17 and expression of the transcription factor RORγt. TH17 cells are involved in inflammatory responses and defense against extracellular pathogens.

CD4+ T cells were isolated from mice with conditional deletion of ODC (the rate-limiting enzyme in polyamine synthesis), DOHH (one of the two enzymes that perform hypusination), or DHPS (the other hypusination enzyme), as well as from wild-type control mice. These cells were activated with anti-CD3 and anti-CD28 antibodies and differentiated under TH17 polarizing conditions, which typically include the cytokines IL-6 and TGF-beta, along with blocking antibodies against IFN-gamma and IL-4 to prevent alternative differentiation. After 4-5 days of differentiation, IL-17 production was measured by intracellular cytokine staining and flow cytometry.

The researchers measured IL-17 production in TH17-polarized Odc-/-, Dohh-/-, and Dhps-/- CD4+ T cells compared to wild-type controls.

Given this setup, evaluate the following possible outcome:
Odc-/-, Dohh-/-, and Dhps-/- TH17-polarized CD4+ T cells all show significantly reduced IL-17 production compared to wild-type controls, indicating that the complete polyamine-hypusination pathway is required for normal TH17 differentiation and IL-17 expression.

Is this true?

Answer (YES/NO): YES